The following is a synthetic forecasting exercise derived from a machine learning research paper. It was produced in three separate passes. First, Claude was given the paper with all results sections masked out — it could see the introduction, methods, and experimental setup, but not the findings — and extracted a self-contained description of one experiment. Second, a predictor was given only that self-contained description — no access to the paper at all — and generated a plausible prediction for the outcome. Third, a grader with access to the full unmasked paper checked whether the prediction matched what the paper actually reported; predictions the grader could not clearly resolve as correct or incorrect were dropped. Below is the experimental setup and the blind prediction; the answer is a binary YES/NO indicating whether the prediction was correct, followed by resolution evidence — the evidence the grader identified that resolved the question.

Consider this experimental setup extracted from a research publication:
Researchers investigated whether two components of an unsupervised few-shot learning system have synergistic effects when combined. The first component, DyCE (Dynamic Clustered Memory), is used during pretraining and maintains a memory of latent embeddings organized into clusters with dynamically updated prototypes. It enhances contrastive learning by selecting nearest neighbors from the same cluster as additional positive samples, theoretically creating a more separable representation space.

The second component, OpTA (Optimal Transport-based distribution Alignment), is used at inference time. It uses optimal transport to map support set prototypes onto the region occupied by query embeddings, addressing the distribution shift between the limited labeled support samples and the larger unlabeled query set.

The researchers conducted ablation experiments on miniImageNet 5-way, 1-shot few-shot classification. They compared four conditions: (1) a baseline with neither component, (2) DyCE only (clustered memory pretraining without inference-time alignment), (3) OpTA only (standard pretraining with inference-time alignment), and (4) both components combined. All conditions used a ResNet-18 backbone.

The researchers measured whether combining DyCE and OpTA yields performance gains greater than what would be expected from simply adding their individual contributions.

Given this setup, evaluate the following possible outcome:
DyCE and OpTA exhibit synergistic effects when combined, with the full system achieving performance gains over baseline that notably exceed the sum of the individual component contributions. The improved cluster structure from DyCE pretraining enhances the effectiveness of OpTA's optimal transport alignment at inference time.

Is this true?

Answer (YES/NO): YES